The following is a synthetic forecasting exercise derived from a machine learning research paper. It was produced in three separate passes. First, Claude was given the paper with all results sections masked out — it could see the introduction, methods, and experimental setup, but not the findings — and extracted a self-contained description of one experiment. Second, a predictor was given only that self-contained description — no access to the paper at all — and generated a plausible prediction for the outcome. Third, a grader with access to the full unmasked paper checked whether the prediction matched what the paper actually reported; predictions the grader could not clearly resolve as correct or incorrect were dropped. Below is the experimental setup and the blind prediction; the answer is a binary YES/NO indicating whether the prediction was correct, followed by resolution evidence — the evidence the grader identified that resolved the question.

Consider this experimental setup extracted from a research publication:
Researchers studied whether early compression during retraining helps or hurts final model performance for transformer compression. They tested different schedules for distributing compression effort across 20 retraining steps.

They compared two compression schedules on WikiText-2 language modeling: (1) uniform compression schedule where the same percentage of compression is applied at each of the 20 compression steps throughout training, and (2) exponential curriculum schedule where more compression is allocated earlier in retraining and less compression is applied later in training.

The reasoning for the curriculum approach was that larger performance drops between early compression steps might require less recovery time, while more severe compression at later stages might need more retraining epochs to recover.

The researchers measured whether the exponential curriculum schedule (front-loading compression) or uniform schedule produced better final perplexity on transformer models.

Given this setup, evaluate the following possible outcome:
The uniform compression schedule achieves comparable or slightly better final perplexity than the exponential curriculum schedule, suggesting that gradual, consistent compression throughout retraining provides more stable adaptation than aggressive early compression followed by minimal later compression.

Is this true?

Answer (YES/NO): NO